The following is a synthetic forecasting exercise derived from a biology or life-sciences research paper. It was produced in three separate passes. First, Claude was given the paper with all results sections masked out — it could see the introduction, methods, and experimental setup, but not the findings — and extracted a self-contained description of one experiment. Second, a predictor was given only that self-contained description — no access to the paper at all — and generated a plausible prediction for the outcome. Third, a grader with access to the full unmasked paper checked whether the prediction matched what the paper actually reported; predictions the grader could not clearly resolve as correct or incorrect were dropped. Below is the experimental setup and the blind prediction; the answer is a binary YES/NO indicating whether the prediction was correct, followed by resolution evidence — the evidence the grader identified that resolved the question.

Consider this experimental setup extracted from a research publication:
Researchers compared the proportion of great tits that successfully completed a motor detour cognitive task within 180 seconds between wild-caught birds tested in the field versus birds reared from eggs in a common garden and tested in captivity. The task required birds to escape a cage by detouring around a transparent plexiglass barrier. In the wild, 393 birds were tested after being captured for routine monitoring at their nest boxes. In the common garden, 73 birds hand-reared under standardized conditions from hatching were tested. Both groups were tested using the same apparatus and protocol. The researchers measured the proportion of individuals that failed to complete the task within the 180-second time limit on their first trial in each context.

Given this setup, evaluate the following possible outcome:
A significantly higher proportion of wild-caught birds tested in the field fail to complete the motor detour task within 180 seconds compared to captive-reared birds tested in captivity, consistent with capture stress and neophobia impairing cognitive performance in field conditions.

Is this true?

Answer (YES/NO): NO